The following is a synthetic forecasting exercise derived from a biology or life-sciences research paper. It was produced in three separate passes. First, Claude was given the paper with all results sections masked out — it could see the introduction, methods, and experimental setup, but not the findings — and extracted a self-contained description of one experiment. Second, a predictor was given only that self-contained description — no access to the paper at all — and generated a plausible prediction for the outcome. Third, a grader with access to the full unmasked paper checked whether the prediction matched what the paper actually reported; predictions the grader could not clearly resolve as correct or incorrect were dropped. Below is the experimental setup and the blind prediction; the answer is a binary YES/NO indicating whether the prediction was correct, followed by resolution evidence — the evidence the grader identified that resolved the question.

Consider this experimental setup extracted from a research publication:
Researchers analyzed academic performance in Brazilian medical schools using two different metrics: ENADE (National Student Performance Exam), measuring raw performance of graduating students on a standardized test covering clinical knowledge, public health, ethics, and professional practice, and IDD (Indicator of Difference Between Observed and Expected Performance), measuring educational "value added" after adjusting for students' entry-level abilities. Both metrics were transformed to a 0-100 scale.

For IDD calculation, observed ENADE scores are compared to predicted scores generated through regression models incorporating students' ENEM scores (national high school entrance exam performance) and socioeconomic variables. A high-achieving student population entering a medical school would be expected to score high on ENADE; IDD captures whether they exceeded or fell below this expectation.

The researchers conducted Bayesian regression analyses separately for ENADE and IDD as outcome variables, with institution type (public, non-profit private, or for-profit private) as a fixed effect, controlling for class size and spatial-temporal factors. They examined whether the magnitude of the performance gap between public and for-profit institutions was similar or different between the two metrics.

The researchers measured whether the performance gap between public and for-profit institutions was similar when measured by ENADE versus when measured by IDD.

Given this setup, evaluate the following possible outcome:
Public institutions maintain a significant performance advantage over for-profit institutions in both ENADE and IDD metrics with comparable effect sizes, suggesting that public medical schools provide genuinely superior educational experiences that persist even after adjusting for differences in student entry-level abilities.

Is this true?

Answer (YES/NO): NO